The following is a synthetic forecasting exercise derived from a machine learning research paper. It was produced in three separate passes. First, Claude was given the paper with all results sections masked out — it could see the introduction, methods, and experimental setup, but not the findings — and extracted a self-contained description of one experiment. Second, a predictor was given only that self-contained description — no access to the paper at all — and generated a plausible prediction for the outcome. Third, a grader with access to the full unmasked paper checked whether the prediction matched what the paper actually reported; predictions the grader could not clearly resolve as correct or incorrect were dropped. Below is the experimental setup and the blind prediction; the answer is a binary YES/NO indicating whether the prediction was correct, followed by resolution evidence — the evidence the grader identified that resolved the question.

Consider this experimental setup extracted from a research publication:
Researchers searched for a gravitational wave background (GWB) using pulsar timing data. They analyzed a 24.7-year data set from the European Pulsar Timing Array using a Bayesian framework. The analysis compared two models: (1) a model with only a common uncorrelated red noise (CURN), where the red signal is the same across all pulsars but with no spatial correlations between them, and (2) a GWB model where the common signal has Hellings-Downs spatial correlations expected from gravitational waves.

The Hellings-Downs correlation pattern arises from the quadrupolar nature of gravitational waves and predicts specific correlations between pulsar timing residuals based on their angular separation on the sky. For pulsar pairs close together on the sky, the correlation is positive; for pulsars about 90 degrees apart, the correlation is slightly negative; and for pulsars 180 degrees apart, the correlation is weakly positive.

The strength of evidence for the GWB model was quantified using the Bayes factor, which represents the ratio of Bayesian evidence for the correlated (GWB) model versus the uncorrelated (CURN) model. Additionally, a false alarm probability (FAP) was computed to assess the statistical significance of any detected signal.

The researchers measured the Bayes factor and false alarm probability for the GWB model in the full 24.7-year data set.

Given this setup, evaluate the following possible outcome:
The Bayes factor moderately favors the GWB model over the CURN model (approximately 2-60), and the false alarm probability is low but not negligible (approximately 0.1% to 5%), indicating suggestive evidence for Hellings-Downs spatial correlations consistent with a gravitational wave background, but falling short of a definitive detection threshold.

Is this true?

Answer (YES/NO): YES